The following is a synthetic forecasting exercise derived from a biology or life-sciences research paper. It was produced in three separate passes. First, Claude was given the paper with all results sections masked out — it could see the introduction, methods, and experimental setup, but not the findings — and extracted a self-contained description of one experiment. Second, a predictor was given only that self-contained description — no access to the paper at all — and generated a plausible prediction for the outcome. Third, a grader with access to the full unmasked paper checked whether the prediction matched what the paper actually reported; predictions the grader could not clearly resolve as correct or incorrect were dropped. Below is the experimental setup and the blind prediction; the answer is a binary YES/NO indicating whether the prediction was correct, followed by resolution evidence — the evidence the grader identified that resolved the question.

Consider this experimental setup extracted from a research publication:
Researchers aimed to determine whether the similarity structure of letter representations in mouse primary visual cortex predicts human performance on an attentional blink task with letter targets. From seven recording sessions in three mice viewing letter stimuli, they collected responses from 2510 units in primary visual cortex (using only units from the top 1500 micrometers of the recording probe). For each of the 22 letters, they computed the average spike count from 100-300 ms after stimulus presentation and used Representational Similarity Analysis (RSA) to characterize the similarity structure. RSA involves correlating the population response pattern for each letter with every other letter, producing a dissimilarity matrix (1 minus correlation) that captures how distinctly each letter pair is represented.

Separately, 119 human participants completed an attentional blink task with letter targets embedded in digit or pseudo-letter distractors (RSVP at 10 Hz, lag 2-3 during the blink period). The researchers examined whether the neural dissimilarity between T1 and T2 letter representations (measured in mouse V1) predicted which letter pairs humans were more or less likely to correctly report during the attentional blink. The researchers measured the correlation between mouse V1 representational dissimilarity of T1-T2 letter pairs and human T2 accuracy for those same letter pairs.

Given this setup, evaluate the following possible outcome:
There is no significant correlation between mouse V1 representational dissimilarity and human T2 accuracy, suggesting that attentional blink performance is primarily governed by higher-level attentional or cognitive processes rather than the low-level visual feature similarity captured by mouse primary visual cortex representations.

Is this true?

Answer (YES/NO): NO